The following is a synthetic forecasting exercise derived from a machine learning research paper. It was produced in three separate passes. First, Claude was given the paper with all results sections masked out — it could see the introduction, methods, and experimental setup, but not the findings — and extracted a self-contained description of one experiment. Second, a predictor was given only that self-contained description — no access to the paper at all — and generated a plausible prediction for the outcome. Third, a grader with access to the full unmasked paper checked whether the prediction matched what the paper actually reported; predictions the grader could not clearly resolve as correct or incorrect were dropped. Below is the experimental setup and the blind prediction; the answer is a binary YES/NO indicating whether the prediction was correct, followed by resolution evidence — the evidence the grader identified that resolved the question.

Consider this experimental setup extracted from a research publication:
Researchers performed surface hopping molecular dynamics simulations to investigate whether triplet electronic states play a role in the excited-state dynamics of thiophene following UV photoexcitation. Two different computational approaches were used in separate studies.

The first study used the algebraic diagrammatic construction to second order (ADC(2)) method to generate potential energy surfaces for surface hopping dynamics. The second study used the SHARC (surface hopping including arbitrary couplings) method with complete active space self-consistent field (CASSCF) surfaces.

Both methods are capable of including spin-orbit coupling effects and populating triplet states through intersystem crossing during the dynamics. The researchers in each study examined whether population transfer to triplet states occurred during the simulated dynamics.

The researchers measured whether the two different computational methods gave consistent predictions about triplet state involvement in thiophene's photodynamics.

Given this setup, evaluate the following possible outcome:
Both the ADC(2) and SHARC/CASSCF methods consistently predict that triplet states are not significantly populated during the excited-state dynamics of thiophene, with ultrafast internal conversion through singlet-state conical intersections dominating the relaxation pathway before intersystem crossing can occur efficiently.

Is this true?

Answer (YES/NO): NO